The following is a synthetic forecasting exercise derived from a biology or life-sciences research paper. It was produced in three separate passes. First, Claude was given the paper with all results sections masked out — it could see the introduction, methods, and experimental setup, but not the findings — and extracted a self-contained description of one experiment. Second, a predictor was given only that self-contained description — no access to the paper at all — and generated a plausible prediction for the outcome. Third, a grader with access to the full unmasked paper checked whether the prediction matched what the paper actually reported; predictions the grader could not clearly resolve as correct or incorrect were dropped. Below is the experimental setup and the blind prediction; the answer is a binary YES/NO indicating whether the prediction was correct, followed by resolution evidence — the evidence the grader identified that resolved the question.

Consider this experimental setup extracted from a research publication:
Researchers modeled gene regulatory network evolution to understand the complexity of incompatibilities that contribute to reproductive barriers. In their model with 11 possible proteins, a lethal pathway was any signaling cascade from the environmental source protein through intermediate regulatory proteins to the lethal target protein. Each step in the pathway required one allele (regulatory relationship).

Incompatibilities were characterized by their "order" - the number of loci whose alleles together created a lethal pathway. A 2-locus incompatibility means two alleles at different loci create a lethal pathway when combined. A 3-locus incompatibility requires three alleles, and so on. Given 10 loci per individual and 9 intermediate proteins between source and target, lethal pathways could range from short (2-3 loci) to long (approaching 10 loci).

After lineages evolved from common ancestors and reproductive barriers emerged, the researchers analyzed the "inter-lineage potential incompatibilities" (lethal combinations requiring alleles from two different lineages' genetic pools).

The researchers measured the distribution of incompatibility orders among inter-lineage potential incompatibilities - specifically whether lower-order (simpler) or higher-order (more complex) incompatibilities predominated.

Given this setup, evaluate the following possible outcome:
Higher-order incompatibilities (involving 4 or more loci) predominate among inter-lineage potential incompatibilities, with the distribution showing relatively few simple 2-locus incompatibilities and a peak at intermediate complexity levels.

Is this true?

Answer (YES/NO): NO